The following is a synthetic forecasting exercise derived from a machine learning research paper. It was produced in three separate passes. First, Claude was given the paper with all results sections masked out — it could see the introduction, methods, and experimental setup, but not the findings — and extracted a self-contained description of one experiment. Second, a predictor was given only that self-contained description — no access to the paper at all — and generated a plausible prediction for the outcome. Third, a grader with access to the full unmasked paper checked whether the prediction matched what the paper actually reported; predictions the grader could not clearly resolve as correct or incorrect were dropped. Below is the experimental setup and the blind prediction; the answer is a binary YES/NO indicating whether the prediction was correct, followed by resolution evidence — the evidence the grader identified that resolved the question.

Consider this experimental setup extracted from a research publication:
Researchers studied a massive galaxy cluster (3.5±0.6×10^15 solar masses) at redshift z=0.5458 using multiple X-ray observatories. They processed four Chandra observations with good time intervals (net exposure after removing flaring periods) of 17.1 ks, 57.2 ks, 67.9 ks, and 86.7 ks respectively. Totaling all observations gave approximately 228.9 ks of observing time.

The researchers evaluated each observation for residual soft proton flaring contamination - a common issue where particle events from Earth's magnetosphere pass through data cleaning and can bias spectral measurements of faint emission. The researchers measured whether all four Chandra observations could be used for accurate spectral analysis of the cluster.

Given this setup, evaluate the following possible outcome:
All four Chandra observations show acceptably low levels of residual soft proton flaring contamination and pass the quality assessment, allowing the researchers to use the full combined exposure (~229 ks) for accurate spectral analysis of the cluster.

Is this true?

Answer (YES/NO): NO